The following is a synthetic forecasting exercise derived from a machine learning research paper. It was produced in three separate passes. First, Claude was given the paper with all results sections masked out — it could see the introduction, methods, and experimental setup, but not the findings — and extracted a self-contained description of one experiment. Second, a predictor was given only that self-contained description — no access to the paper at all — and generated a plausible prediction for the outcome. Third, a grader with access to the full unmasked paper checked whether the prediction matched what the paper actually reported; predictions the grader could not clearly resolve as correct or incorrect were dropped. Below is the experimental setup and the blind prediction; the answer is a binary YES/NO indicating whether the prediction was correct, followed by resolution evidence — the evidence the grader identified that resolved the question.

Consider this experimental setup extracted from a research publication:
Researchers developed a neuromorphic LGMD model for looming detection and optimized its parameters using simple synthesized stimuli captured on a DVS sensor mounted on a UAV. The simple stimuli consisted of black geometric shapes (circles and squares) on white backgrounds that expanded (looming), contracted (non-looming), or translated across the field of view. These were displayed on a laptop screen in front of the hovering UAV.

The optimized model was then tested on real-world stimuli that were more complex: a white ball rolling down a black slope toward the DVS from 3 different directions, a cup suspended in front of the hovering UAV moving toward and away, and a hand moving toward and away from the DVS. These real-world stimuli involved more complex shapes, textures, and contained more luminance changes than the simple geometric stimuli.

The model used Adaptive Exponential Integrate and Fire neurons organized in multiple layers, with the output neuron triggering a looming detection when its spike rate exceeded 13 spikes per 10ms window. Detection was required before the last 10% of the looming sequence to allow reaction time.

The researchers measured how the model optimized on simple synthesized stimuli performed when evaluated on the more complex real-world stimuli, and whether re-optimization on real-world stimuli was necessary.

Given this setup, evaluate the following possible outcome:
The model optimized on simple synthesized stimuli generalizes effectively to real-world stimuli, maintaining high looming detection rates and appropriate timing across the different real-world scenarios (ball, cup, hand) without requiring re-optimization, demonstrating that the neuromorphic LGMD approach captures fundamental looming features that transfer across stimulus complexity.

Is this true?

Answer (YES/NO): NO